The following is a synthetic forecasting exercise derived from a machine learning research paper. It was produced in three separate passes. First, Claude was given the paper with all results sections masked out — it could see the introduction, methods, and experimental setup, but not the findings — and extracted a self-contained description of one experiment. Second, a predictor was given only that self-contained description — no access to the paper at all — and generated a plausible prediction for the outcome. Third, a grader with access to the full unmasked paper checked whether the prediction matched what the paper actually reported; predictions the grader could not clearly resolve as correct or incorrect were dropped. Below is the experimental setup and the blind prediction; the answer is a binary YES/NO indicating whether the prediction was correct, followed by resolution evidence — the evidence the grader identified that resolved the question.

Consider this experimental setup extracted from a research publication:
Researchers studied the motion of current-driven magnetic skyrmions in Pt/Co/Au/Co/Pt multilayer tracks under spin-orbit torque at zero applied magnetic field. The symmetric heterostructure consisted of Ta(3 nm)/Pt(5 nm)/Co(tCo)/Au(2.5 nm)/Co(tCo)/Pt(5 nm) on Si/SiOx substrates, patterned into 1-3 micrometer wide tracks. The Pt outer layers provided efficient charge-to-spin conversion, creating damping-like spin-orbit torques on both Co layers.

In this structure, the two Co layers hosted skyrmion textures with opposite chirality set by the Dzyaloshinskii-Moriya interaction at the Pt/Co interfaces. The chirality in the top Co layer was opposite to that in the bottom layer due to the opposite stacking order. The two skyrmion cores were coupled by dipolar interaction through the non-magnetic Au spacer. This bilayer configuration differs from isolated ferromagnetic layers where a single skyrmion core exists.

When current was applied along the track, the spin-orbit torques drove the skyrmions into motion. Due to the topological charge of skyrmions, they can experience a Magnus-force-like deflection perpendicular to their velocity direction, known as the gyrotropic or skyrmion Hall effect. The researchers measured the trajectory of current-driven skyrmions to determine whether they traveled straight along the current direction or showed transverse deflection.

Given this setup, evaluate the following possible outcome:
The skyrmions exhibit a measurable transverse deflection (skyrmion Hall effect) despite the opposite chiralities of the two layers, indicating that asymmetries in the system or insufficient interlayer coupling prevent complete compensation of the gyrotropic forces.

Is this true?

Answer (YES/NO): YES